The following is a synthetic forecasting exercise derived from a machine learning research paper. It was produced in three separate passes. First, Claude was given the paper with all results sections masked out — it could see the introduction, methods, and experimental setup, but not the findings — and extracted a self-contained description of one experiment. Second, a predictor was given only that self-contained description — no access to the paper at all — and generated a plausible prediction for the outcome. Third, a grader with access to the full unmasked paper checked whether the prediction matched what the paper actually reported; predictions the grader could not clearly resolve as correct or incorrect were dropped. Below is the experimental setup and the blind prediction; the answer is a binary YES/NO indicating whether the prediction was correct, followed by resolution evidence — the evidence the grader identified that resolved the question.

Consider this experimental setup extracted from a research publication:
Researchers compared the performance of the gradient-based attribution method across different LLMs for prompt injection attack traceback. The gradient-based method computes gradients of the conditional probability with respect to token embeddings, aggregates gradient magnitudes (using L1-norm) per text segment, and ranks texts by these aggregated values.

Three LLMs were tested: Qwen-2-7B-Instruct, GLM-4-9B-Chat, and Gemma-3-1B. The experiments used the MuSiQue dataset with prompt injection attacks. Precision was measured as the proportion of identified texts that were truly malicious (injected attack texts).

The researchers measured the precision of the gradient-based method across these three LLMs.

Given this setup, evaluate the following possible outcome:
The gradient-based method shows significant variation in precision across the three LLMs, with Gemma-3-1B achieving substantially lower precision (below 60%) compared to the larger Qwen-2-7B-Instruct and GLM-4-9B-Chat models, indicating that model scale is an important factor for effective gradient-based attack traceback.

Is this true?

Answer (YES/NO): NO